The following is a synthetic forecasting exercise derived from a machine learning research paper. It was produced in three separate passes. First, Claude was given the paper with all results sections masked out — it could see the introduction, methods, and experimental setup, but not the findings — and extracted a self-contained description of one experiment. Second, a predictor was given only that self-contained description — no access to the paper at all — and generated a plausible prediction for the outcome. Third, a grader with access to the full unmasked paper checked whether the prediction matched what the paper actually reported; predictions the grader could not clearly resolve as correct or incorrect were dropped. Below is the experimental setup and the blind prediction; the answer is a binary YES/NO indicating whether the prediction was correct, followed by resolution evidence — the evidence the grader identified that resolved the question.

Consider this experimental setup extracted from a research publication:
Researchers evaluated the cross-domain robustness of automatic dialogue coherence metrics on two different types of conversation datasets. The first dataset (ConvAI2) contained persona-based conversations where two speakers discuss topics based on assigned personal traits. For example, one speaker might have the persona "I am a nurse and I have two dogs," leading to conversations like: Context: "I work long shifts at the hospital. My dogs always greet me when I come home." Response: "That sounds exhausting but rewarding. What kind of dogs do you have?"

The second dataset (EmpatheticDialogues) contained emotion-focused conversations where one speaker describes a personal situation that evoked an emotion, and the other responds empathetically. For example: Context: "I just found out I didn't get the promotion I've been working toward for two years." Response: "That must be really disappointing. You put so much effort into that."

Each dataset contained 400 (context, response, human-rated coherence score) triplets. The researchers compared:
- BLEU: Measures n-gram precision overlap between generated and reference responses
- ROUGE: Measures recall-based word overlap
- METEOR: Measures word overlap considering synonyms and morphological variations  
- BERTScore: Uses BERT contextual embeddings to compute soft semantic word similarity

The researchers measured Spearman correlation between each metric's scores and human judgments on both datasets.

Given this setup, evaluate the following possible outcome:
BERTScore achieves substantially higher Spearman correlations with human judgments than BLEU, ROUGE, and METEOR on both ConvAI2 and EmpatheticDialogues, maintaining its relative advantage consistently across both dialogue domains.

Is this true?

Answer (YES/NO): NO